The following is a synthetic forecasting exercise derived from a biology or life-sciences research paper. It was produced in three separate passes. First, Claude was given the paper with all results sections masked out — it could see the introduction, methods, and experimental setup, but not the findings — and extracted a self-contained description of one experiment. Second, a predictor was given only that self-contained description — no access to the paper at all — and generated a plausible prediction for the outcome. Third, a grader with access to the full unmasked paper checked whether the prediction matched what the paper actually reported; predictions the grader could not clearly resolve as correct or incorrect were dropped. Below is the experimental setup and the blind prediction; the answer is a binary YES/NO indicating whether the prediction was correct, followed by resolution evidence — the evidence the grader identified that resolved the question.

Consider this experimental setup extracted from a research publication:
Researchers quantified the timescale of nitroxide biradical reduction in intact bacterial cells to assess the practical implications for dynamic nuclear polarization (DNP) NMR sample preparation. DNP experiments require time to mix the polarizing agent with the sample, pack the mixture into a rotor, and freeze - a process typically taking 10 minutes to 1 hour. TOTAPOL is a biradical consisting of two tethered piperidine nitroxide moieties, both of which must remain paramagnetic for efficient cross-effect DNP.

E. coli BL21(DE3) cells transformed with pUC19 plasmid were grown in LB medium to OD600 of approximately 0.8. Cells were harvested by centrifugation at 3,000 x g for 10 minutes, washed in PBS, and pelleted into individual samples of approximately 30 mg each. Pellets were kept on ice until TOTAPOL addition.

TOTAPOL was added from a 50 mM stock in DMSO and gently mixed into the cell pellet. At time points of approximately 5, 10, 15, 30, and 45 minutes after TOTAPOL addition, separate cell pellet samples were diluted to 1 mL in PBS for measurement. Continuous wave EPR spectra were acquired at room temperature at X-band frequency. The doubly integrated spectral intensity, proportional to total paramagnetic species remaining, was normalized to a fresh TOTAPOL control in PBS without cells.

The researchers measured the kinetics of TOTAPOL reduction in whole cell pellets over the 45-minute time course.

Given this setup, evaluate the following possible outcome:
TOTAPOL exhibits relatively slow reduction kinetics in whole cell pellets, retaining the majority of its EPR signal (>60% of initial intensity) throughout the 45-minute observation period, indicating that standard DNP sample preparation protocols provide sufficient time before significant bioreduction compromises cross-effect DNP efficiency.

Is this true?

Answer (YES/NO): NO